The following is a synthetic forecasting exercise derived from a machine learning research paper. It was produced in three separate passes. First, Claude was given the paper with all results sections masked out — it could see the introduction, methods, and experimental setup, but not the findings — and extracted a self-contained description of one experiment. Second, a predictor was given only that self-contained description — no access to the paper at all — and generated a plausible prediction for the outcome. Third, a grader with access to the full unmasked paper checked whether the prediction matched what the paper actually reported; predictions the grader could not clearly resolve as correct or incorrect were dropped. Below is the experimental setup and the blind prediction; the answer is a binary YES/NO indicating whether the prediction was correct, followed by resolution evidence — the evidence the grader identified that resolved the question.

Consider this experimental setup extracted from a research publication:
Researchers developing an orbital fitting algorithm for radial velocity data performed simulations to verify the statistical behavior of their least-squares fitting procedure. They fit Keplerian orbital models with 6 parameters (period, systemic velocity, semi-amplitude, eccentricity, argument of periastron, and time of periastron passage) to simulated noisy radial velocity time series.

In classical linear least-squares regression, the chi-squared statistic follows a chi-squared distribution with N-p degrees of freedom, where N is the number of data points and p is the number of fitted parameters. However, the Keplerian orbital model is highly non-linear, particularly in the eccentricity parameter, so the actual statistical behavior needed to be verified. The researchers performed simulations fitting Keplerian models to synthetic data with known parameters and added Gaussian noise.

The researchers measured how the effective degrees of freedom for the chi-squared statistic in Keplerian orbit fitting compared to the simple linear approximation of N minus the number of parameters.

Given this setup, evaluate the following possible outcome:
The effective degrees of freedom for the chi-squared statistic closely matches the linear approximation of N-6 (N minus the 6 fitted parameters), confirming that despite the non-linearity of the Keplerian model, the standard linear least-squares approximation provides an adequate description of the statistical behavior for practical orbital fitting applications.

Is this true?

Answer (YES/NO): YES